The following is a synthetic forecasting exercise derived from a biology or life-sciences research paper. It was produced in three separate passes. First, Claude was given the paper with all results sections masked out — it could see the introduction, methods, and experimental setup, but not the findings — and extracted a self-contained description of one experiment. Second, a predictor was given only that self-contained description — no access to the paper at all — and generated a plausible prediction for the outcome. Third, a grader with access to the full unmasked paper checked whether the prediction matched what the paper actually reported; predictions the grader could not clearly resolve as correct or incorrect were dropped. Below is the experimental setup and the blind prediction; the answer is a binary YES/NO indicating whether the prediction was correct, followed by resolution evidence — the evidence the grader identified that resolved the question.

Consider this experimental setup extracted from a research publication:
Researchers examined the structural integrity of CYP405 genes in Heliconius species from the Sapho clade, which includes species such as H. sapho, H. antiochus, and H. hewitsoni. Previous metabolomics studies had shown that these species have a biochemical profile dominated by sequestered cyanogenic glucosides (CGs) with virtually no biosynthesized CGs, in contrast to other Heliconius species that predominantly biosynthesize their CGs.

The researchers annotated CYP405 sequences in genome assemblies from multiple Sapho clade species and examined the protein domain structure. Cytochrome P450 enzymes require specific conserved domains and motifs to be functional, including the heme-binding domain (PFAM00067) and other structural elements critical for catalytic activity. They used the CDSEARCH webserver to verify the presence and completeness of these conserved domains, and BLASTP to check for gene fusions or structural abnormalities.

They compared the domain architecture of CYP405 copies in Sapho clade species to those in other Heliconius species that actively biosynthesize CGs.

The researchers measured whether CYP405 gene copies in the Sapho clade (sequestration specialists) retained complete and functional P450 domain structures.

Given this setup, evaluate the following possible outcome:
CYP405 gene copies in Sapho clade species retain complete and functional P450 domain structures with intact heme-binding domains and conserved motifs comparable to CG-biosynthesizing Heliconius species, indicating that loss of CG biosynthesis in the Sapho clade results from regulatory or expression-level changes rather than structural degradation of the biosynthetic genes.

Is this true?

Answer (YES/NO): NO